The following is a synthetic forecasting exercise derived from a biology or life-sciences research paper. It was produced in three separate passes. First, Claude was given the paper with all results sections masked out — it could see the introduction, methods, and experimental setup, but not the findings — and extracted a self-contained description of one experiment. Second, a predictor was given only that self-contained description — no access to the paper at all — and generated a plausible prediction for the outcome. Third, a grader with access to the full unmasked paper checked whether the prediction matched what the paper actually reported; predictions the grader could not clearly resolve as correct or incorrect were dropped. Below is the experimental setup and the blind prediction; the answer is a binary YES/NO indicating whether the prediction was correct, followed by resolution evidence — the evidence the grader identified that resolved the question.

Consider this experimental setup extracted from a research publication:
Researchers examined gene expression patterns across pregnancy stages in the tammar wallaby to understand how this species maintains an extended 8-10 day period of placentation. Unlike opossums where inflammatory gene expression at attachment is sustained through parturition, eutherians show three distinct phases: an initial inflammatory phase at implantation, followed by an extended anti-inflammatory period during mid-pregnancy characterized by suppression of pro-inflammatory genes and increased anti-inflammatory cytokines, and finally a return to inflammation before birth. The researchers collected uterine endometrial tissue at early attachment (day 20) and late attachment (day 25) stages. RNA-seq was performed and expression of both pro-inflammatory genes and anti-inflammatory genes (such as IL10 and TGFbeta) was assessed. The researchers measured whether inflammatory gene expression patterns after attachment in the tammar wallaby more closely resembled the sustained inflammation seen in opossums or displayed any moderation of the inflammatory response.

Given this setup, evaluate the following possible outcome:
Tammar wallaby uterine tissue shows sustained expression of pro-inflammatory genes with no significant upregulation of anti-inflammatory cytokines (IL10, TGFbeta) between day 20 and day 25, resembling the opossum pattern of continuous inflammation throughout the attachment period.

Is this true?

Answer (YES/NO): NO